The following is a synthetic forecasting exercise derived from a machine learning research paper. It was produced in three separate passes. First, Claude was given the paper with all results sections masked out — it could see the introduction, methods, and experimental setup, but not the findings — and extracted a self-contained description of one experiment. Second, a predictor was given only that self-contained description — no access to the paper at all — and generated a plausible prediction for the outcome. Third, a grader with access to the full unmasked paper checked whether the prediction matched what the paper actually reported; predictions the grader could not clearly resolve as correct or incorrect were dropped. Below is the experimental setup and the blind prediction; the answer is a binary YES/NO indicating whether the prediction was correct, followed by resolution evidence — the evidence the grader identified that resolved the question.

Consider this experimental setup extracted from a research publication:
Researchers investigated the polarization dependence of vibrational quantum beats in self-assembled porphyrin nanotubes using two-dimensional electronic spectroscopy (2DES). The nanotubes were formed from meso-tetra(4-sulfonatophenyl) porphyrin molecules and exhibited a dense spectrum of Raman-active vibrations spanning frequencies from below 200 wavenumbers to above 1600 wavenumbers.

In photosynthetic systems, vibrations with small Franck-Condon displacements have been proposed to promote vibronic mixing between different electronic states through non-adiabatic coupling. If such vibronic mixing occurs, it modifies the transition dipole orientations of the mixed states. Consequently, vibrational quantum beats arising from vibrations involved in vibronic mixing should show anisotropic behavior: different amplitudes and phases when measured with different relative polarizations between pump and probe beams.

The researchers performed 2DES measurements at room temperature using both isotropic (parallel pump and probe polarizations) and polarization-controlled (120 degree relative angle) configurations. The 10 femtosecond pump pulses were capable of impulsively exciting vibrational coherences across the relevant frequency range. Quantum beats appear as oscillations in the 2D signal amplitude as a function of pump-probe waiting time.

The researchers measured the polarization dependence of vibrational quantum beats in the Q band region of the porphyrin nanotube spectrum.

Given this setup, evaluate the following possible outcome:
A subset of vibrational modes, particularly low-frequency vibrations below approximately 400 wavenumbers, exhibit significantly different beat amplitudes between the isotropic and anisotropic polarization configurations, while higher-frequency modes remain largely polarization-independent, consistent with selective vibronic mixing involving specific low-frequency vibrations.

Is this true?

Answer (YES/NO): NO